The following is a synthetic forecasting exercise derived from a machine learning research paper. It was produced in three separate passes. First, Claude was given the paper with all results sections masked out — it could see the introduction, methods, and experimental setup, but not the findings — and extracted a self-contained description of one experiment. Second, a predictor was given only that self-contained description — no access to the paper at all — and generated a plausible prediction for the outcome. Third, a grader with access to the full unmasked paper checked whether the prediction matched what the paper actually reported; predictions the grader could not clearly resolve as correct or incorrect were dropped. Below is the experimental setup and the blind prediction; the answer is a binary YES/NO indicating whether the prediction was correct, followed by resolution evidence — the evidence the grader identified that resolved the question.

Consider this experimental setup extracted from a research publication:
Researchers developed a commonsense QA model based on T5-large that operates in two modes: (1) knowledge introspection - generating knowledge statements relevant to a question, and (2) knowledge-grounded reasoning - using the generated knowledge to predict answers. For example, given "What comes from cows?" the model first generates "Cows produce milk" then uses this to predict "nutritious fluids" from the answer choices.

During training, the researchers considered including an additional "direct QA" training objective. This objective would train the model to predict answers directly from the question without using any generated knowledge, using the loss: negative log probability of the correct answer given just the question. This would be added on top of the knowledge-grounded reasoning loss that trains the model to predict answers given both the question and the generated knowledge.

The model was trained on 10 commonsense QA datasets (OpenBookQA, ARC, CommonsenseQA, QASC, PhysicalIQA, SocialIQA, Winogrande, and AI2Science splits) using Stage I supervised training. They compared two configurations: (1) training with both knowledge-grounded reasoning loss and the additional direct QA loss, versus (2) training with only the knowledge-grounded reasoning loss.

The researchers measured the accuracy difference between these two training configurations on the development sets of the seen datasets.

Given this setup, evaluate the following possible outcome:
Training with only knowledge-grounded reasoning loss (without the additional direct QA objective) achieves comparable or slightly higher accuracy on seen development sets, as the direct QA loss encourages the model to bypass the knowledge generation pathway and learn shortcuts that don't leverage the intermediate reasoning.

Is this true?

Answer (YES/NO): YES